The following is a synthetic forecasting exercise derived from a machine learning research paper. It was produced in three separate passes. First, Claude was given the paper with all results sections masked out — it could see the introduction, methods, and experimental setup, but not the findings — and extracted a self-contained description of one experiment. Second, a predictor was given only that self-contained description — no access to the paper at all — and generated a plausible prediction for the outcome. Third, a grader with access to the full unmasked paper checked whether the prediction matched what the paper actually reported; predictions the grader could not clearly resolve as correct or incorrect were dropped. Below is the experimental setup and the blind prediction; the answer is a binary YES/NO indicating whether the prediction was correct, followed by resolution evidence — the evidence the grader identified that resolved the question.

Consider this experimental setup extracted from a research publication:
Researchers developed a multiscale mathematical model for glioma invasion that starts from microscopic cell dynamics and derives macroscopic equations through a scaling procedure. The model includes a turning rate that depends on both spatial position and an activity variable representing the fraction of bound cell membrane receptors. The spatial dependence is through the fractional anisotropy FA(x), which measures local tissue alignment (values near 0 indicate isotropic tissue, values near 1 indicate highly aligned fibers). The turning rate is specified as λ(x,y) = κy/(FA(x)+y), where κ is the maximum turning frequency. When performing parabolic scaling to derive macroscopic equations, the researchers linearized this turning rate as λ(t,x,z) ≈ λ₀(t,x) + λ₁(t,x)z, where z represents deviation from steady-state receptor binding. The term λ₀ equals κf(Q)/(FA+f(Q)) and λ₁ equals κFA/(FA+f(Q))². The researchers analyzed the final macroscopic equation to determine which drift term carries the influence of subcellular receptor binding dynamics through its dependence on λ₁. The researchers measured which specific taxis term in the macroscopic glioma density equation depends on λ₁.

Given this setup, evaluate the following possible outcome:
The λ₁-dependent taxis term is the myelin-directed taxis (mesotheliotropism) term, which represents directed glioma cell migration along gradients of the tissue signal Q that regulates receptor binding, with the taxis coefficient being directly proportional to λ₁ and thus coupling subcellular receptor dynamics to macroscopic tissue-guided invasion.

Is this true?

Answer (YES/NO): NO